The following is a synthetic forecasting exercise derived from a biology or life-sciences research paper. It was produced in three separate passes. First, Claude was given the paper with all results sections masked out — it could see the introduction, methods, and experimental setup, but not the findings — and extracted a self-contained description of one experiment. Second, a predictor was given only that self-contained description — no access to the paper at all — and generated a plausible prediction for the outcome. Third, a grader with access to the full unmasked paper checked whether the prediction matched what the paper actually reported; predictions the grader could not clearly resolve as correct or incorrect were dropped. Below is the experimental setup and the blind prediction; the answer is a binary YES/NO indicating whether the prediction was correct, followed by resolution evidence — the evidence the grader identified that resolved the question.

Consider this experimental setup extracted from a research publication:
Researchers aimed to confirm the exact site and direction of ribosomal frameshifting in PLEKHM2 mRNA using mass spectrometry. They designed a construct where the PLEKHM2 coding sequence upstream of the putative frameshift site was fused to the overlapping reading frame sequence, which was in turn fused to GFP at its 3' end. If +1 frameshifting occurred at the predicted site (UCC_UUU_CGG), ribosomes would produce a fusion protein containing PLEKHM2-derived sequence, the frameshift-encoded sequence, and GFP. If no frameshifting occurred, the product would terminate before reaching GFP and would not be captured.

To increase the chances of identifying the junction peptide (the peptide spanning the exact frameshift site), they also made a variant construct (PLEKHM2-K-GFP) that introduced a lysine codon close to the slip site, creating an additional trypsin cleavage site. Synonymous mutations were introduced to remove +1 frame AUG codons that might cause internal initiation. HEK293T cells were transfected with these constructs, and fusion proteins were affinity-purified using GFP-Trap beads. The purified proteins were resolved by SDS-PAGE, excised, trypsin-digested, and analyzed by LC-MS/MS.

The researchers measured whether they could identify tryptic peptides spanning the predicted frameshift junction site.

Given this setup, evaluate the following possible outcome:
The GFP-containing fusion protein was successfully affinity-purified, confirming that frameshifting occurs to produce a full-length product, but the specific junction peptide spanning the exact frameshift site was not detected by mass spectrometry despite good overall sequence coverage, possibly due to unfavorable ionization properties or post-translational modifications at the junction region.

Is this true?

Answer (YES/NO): NO